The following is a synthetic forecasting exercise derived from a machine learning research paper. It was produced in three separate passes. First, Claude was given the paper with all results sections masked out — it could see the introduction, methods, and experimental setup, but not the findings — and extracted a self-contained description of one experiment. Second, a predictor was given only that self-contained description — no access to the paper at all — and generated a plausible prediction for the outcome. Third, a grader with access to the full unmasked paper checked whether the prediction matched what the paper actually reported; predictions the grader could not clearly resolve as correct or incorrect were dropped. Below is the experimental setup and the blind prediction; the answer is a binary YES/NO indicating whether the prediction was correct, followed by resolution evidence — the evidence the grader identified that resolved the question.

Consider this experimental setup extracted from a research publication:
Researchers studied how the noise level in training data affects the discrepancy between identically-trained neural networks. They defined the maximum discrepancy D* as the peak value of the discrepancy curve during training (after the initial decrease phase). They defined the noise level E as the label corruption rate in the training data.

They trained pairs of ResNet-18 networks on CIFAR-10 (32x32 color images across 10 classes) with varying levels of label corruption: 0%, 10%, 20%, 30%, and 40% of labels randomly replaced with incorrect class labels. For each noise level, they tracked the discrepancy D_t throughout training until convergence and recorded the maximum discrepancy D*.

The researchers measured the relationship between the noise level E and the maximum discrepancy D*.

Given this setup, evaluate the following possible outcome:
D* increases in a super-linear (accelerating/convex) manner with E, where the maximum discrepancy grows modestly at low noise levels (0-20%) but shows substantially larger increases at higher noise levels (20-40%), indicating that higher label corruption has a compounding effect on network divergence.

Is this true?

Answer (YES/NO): NO